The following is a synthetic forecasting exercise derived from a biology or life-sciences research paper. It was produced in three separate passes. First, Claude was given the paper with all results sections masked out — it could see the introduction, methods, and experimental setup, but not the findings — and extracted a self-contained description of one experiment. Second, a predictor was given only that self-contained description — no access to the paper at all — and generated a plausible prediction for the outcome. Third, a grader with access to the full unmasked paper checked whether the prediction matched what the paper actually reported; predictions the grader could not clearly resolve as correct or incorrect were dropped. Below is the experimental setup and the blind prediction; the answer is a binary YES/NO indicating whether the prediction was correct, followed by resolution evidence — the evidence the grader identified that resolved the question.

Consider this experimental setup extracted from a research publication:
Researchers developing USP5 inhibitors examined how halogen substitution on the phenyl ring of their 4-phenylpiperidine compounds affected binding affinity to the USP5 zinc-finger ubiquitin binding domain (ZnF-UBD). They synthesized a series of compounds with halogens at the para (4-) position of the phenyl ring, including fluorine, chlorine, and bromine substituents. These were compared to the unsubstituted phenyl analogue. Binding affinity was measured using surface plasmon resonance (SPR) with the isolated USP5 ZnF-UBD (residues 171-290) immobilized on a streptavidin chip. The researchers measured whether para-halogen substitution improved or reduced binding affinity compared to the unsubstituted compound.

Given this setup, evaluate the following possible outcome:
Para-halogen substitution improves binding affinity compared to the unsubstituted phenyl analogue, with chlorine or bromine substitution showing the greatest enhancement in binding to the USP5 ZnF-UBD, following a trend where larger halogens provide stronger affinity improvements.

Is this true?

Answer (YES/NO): NO